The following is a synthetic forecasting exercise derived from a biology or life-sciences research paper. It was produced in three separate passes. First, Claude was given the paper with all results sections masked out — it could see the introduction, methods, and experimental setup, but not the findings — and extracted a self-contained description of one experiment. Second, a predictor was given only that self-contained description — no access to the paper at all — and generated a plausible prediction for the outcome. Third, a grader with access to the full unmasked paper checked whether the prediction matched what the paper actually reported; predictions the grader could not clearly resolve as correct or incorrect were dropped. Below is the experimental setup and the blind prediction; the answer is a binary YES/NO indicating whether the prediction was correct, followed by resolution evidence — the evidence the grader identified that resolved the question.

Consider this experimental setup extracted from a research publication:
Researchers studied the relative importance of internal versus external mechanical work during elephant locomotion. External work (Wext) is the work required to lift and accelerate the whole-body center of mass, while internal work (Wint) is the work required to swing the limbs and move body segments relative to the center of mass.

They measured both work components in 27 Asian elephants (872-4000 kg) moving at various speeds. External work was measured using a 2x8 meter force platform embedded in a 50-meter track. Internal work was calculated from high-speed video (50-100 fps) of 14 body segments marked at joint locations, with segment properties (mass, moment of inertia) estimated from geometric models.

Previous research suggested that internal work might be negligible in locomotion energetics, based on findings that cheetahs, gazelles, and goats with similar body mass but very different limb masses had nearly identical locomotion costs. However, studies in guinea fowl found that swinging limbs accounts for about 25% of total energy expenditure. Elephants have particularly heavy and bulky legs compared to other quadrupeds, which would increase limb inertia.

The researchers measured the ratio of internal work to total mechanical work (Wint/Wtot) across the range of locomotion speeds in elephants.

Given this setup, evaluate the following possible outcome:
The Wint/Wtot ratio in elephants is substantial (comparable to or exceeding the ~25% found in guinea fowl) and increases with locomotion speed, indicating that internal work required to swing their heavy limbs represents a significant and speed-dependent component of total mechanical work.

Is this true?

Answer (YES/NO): YES